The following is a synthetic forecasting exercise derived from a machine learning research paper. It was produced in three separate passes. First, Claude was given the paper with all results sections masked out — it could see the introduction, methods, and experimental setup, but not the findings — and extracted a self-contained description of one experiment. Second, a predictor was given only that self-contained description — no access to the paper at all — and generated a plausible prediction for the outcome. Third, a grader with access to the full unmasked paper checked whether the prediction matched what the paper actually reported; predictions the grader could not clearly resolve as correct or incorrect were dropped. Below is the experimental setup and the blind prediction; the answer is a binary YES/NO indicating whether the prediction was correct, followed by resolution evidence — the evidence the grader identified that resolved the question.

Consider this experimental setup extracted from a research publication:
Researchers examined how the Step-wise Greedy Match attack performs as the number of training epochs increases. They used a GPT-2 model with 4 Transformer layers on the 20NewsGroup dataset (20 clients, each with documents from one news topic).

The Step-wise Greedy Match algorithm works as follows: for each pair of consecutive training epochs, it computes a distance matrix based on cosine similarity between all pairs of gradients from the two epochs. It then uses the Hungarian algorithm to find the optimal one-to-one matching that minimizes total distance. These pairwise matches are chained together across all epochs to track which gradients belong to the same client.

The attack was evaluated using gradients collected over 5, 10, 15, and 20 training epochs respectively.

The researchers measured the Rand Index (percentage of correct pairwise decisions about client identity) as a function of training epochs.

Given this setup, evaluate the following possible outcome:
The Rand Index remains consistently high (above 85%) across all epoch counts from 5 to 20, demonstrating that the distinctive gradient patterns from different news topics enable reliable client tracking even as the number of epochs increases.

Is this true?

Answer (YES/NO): YES